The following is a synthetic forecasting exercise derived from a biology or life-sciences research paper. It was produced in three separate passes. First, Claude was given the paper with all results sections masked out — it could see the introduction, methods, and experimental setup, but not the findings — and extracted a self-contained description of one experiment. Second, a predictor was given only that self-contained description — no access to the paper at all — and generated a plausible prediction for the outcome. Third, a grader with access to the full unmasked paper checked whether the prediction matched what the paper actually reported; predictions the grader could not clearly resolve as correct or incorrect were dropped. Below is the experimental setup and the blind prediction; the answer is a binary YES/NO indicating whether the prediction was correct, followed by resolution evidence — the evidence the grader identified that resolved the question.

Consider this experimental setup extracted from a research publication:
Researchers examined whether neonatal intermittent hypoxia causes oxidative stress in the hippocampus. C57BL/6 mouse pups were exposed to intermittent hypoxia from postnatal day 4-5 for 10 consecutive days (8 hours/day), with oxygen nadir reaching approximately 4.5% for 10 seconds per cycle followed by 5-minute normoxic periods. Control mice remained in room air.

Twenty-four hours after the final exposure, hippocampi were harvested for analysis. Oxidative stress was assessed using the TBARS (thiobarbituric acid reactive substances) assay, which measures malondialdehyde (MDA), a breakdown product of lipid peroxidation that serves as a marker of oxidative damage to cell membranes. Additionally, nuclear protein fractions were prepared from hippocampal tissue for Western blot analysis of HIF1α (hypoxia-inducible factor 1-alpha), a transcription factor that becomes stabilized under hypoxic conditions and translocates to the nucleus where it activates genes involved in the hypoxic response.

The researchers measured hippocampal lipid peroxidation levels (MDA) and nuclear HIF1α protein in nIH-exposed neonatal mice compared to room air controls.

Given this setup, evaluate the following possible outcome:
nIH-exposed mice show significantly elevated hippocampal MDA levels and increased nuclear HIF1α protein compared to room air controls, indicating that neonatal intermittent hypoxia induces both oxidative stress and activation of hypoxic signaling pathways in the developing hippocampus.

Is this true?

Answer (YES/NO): YES